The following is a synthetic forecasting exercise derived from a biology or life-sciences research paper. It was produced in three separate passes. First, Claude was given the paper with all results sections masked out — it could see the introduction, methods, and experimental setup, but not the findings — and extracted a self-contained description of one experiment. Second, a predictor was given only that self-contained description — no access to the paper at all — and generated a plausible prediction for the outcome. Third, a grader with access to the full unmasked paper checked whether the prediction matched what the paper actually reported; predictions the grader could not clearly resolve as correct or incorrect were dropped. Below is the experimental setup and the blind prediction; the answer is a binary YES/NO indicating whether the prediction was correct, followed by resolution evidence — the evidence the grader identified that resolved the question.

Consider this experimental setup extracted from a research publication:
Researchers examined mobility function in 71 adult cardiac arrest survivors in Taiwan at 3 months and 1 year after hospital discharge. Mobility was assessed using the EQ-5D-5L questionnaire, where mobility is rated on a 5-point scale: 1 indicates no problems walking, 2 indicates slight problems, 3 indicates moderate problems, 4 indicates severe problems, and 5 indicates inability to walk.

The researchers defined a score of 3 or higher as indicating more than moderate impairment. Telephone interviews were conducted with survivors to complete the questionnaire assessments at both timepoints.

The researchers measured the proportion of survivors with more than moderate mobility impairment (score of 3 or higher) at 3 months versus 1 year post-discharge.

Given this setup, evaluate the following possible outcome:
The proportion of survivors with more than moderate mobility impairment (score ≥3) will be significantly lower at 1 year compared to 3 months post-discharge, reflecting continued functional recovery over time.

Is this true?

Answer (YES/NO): YES